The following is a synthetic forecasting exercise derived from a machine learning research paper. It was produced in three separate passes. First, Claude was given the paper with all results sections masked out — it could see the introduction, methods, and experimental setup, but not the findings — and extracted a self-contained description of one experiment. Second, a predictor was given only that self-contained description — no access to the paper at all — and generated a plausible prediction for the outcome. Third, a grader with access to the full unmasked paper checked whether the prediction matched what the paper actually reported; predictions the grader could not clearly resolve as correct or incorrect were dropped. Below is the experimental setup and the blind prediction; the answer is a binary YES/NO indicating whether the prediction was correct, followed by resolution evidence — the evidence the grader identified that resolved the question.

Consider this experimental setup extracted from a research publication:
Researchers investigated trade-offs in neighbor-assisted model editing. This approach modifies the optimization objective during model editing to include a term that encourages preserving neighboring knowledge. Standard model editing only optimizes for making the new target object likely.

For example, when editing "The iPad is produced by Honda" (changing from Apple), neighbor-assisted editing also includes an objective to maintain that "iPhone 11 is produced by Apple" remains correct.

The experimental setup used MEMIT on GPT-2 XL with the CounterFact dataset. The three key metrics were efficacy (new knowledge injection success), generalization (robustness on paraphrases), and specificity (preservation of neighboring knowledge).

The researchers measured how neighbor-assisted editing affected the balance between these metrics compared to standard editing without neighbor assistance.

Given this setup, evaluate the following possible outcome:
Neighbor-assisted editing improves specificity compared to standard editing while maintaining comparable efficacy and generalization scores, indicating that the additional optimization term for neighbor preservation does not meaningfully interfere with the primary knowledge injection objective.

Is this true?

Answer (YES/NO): NO